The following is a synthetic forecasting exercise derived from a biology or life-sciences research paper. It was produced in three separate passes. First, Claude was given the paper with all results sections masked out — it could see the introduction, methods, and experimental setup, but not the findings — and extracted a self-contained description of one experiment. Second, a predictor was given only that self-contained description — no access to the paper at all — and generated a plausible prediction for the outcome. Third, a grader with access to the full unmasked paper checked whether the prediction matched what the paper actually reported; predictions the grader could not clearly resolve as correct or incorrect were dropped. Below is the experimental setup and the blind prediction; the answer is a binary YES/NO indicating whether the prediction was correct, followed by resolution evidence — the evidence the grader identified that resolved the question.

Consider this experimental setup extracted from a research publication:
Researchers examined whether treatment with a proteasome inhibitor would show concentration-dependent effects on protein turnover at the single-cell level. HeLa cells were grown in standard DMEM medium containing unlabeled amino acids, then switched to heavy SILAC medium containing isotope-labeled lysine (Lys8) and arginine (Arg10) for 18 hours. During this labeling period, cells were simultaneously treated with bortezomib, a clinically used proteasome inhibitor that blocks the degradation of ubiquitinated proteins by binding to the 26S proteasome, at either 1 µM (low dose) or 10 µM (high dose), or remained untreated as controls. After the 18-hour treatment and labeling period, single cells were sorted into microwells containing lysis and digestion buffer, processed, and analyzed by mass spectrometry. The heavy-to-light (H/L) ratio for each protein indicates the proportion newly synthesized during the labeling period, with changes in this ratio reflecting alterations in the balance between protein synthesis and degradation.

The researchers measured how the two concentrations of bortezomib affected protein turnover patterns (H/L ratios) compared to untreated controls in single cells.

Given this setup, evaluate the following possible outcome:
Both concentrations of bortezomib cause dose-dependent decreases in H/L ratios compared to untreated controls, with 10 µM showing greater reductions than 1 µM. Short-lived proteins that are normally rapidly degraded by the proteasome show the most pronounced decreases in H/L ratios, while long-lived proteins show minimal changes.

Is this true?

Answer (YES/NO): NO